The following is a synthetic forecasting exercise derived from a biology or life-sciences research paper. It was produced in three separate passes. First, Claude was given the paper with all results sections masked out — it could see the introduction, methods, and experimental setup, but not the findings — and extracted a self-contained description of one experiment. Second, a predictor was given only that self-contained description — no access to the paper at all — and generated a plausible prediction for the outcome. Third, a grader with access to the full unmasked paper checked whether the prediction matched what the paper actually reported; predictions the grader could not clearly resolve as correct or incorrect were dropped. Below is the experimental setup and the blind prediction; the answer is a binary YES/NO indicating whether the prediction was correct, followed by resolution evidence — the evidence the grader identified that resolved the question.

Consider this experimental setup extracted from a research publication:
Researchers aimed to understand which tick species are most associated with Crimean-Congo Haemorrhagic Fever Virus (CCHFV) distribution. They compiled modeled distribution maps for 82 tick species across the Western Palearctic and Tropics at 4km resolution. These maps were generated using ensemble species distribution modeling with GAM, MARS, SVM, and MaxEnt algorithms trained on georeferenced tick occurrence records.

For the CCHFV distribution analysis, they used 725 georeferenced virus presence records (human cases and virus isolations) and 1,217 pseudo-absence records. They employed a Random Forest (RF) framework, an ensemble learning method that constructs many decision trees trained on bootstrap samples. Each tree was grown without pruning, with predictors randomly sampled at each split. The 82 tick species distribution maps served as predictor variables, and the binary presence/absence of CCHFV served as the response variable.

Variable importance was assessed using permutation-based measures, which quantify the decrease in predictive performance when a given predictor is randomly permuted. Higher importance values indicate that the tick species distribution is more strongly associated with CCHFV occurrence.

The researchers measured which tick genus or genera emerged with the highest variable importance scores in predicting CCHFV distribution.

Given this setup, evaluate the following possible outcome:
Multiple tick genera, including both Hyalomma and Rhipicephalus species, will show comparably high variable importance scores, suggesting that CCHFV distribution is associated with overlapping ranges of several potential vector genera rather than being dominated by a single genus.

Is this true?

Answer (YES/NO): NO